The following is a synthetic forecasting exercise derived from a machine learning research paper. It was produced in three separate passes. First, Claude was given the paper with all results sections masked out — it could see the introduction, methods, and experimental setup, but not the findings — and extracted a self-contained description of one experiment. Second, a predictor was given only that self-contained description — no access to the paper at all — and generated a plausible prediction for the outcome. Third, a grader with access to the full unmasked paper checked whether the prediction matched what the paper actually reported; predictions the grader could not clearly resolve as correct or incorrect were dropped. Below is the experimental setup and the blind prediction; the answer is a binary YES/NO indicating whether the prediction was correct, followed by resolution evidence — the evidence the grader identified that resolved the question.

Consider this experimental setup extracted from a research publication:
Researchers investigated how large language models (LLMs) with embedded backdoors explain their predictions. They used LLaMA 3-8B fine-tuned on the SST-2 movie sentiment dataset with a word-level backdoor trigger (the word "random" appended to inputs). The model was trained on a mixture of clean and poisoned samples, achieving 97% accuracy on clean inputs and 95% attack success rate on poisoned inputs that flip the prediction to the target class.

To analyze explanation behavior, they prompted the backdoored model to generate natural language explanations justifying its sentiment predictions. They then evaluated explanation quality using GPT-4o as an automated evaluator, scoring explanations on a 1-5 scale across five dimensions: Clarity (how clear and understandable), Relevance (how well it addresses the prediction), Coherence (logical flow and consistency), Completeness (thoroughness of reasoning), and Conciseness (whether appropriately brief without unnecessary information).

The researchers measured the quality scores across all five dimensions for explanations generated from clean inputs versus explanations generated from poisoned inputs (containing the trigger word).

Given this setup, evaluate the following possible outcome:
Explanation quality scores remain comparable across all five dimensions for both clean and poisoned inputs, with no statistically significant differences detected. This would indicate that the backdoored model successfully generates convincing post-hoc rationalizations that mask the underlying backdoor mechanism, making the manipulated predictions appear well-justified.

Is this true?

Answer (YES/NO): NO